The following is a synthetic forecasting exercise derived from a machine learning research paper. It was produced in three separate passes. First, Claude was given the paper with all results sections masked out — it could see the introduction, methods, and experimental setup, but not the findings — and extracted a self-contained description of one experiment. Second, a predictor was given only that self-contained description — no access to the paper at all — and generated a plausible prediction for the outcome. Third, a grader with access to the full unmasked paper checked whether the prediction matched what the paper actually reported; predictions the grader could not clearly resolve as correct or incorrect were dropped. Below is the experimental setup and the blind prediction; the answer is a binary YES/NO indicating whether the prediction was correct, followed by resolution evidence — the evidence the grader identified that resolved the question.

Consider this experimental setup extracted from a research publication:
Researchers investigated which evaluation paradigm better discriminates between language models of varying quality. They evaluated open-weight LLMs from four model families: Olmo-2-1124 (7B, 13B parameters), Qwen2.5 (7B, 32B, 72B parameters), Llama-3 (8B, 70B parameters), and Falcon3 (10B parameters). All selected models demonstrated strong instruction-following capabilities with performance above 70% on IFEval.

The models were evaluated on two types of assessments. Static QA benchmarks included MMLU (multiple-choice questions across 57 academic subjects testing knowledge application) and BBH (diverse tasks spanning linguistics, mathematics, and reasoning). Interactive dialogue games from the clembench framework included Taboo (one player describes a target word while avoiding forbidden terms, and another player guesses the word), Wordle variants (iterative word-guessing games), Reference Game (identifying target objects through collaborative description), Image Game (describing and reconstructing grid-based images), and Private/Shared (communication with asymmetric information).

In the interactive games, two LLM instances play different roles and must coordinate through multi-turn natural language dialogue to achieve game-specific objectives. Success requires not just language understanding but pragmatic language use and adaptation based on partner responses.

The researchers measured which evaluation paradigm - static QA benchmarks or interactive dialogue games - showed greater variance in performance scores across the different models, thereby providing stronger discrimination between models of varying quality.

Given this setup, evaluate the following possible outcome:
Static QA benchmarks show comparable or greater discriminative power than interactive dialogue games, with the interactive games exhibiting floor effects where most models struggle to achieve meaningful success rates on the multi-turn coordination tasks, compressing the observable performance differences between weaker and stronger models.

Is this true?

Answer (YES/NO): NO